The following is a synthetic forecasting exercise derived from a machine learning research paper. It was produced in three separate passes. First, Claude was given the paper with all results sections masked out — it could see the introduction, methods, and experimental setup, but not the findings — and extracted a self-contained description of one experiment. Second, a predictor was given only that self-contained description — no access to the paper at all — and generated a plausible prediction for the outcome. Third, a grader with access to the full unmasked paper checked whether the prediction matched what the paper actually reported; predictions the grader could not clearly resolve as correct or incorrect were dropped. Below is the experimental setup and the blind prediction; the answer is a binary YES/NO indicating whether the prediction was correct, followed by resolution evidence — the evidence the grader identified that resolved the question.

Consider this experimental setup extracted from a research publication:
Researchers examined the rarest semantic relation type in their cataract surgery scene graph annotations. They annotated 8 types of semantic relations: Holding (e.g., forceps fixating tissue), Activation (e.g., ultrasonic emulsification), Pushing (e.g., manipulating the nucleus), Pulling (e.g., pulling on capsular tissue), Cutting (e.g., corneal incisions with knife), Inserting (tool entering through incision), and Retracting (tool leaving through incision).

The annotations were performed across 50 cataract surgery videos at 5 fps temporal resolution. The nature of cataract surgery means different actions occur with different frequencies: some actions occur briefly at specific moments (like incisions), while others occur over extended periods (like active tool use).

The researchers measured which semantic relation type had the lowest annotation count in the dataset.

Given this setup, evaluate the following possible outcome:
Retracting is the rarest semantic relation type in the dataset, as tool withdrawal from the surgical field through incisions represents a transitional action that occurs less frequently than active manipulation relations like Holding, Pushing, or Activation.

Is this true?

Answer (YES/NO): NO